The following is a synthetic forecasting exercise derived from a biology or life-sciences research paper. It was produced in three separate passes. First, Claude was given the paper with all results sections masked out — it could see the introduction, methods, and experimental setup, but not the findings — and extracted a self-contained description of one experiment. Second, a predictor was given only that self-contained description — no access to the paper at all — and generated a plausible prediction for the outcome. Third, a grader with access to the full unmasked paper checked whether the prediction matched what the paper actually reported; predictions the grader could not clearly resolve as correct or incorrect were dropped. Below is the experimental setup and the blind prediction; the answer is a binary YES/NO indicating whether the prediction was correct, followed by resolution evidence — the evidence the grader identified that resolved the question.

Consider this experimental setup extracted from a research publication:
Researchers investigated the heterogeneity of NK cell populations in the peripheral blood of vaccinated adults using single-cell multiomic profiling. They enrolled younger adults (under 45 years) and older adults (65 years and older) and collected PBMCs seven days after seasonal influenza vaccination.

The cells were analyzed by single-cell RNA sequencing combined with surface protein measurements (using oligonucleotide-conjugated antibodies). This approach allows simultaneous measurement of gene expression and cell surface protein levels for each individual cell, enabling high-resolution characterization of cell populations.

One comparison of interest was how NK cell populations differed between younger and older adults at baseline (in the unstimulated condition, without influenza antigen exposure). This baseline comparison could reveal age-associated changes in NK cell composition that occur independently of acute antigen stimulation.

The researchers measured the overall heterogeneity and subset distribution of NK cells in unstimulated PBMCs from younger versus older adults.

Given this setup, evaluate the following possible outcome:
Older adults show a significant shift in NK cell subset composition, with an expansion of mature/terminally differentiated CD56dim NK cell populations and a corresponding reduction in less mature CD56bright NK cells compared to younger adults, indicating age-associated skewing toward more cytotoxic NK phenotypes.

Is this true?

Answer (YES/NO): NO